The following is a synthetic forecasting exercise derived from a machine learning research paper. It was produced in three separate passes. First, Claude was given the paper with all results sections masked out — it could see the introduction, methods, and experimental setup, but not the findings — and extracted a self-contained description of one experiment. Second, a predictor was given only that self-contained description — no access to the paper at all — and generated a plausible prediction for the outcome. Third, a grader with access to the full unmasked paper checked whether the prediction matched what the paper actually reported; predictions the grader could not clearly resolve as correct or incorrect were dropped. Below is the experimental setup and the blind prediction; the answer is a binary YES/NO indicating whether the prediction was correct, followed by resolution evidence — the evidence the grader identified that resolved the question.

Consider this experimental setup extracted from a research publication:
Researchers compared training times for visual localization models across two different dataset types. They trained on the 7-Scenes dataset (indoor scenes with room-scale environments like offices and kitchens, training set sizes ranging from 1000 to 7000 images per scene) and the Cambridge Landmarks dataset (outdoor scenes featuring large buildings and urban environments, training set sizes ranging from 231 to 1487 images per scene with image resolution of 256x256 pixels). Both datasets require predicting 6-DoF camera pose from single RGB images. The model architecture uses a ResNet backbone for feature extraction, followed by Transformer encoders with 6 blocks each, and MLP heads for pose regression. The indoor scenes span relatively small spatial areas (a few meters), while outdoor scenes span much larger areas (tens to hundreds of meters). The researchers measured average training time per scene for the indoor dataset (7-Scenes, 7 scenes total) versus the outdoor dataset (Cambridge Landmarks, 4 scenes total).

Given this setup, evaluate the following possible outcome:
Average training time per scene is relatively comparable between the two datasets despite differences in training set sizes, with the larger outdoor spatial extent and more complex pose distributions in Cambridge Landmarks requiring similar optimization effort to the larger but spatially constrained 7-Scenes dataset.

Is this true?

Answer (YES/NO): NO